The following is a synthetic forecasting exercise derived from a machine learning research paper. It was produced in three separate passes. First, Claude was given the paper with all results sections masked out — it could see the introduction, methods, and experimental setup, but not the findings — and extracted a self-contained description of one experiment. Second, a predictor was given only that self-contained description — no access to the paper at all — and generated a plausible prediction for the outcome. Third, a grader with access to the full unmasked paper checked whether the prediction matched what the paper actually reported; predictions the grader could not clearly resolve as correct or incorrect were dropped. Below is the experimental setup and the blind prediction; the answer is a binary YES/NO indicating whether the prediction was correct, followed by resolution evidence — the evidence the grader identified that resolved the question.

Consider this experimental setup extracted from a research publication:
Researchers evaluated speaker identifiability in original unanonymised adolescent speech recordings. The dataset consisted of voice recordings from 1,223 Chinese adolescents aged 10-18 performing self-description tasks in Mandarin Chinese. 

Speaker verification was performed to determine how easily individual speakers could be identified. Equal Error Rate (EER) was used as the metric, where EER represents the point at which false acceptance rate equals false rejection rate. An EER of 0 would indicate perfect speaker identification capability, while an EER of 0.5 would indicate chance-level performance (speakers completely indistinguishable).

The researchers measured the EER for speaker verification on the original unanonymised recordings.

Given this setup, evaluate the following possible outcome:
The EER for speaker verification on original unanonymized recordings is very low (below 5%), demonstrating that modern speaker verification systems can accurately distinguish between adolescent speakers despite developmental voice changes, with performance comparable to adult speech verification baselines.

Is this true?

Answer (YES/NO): NO